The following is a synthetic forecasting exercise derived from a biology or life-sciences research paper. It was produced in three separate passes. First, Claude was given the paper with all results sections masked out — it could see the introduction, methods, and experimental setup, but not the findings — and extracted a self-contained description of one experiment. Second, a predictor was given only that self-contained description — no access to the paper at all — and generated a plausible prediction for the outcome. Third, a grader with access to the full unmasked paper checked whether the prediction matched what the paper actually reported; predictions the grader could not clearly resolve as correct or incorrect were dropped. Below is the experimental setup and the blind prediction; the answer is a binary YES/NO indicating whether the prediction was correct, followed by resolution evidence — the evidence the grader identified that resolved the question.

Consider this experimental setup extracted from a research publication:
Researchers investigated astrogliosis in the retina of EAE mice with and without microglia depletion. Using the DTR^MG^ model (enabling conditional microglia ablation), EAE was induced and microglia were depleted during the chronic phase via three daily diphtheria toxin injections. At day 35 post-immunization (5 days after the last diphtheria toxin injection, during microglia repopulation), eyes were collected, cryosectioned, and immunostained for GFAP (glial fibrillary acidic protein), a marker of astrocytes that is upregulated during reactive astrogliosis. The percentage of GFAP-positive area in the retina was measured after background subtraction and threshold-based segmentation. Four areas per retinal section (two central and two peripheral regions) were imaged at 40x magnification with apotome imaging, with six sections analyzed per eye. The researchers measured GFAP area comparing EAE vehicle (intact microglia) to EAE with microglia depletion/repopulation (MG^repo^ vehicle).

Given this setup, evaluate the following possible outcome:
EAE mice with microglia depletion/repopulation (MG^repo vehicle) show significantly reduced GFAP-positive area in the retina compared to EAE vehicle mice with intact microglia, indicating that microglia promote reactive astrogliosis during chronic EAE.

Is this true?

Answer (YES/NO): NO